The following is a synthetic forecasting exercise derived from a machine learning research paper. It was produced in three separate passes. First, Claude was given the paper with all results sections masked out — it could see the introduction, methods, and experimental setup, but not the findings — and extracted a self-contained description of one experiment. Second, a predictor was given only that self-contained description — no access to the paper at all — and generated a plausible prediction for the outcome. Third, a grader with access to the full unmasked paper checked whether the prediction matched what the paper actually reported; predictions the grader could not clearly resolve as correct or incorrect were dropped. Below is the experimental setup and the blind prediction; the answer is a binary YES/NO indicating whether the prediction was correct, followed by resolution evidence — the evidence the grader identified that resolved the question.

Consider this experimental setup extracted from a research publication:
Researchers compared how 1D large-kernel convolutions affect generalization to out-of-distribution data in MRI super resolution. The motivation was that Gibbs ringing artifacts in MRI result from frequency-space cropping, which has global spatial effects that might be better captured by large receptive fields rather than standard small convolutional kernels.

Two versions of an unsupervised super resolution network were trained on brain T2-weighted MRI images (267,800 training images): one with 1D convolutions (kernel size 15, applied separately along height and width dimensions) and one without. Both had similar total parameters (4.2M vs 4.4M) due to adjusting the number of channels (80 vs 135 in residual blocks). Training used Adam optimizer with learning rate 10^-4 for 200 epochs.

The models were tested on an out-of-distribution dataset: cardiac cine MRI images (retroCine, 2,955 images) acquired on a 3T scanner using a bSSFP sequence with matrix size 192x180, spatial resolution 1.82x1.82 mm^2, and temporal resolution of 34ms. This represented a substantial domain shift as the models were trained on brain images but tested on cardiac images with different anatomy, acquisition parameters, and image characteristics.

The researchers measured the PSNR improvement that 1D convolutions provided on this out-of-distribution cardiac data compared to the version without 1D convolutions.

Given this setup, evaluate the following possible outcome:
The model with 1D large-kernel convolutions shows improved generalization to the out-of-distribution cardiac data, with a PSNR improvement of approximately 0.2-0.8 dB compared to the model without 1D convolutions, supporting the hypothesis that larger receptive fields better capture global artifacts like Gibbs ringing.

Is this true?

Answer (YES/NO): NO